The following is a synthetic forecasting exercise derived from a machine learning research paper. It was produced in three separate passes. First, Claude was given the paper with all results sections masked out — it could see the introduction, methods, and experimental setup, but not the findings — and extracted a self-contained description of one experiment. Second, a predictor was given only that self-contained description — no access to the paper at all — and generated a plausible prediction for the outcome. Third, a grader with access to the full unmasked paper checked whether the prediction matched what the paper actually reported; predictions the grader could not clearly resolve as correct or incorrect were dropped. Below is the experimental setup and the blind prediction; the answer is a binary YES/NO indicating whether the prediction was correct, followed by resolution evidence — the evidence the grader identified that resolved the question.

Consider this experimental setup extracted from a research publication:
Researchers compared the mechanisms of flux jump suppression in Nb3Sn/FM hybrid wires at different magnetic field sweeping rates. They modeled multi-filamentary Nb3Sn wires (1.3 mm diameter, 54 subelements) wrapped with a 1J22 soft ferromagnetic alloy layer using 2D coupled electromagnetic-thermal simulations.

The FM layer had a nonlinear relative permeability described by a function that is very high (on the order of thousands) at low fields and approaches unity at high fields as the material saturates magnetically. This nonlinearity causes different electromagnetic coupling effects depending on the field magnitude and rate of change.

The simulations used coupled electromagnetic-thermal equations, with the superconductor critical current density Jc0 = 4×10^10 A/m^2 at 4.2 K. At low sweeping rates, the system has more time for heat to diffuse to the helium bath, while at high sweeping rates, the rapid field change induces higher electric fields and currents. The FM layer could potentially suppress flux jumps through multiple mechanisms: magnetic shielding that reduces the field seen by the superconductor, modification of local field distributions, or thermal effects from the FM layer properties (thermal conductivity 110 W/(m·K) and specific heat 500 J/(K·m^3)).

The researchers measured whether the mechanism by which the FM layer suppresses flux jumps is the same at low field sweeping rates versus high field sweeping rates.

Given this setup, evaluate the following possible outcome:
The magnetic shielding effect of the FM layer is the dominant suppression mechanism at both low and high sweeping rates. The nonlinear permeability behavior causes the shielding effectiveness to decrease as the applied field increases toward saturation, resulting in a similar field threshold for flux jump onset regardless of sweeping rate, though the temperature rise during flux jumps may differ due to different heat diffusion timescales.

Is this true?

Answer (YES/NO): NO